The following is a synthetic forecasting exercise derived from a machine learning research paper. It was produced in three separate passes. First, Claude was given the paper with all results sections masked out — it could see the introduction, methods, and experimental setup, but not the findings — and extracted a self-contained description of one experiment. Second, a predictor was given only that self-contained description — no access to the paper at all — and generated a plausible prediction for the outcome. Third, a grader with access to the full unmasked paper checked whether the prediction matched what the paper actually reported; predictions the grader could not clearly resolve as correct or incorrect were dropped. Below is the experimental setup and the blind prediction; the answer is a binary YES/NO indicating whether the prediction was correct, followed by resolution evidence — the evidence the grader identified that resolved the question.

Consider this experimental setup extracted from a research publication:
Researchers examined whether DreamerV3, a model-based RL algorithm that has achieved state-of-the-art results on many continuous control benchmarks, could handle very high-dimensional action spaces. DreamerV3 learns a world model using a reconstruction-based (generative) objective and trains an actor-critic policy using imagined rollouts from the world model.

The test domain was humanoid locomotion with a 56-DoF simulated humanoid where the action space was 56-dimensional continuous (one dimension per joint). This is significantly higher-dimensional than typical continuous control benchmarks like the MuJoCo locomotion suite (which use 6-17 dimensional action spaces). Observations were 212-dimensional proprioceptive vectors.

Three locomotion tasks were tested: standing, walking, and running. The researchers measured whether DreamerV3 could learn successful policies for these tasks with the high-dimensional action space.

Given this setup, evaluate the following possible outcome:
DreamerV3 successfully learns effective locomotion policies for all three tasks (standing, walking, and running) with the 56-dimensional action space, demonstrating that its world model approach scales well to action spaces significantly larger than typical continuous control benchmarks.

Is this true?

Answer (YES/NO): NO